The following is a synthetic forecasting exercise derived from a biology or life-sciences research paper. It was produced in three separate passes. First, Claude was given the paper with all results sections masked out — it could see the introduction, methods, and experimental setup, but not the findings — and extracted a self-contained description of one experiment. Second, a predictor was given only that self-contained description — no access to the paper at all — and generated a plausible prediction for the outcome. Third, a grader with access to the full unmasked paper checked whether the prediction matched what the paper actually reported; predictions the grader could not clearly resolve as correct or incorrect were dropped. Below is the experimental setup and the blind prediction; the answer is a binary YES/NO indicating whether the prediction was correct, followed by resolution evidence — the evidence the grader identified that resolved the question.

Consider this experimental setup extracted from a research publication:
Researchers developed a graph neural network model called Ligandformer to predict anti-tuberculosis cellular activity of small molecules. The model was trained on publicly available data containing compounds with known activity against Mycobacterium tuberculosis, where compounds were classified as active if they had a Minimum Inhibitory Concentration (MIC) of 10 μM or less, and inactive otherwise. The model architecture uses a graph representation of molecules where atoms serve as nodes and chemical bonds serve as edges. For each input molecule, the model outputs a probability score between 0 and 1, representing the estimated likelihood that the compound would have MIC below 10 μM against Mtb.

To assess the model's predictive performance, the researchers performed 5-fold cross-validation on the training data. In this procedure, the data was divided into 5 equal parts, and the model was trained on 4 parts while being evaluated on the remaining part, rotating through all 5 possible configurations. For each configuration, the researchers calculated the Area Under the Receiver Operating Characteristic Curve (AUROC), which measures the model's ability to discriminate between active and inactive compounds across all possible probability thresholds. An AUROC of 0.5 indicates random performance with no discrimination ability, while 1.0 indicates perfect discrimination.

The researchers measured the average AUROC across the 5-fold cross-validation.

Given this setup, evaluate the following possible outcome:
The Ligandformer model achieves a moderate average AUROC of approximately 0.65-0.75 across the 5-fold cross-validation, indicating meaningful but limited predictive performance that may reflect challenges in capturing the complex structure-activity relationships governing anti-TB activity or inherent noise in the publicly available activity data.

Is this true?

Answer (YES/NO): NO